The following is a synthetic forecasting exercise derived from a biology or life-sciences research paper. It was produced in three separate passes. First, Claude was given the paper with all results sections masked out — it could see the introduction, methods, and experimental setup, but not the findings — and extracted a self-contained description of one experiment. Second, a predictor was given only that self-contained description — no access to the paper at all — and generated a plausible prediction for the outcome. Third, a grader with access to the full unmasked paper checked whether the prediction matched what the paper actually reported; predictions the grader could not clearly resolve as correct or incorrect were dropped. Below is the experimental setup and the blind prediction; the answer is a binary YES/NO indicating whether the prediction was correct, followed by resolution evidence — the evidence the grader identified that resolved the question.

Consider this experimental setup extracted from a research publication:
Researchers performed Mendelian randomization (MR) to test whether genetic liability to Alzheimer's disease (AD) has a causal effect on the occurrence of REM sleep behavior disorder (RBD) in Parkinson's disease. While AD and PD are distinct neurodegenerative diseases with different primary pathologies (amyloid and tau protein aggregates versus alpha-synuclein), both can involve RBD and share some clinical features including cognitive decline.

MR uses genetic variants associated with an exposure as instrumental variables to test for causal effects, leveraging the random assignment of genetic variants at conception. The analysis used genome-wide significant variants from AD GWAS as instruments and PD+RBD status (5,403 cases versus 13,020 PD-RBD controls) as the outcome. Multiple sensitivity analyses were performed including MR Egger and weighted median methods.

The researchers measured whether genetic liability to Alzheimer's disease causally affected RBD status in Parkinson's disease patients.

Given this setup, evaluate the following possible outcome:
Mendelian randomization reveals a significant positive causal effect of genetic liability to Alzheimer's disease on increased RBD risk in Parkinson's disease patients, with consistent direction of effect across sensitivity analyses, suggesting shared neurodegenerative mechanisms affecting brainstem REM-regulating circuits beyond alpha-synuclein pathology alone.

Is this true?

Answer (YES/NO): NO